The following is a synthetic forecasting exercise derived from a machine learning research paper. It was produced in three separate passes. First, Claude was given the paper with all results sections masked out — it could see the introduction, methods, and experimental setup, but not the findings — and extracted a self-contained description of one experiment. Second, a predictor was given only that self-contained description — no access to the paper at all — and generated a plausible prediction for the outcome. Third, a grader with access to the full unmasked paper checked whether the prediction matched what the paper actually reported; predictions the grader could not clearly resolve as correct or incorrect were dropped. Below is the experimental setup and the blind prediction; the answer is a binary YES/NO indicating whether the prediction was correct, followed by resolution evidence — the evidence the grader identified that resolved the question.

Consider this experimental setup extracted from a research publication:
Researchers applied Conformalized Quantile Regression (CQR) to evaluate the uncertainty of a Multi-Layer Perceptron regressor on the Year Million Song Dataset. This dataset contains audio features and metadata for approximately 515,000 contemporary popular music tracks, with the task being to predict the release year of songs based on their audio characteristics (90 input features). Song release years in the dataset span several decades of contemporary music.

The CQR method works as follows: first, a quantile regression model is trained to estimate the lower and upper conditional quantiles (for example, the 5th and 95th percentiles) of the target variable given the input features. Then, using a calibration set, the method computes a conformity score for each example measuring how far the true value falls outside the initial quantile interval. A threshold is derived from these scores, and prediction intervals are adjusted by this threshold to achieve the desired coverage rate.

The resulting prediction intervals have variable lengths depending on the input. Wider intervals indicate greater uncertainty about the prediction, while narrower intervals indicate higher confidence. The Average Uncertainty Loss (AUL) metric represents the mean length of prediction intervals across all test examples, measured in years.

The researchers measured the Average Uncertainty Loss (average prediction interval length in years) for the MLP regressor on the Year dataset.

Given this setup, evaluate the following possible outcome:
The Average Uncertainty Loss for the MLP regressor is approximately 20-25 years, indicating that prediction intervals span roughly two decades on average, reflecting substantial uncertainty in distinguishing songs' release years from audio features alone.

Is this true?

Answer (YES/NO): YES